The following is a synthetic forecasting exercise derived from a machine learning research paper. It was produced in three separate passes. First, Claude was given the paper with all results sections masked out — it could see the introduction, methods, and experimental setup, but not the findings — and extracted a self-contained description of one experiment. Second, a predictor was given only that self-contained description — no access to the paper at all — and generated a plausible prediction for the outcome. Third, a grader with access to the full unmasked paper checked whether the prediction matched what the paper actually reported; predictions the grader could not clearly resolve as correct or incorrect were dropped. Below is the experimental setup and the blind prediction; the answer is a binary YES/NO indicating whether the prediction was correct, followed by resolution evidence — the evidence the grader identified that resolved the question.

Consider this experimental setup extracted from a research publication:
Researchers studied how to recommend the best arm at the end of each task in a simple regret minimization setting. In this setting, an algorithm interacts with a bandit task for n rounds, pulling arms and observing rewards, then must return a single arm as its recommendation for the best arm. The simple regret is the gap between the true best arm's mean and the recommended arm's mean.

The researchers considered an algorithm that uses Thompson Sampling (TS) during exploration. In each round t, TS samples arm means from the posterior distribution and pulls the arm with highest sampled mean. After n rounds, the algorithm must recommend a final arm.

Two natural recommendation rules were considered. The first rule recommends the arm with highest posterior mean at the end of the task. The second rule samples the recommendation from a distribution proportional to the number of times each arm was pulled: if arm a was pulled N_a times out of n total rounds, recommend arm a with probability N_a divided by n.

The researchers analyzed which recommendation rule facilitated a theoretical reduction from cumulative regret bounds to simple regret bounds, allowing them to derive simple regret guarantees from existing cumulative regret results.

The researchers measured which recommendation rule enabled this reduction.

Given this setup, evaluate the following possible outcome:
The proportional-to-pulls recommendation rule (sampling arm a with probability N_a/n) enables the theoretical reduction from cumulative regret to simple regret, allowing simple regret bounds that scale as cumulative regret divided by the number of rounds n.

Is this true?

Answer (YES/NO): YES